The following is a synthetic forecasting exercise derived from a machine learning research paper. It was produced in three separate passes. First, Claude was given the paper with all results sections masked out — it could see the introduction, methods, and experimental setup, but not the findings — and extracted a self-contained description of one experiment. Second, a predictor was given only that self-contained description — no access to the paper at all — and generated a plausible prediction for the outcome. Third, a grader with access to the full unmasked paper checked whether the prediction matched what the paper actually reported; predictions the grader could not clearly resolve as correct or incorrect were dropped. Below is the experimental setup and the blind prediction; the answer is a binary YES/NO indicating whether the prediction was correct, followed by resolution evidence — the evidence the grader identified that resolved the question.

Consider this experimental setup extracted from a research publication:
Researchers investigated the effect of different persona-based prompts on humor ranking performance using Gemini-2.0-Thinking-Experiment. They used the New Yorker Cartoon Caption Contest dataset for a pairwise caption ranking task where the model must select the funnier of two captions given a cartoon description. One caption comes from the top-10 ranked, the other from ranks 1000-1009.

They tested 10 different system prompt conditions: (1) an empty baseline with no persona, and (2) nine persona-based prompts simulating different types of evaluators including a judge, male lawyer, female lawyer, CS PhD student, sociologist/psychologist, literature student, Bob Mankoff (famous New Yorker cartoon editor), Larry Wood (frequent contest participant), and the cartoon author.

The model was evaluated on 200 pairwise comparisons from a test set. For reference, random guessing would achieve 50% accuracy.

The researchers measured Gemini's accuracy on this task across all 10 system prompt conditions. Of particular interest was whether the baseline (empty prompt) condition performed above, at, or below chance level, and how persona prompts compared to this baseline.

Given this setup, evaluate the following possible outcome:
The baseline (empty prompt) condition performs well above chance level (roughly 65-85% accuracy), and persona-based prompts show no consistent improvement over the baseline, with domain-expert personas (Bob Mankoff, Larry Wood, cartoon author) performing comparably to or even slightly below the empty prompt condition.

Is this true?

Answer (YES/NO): NO